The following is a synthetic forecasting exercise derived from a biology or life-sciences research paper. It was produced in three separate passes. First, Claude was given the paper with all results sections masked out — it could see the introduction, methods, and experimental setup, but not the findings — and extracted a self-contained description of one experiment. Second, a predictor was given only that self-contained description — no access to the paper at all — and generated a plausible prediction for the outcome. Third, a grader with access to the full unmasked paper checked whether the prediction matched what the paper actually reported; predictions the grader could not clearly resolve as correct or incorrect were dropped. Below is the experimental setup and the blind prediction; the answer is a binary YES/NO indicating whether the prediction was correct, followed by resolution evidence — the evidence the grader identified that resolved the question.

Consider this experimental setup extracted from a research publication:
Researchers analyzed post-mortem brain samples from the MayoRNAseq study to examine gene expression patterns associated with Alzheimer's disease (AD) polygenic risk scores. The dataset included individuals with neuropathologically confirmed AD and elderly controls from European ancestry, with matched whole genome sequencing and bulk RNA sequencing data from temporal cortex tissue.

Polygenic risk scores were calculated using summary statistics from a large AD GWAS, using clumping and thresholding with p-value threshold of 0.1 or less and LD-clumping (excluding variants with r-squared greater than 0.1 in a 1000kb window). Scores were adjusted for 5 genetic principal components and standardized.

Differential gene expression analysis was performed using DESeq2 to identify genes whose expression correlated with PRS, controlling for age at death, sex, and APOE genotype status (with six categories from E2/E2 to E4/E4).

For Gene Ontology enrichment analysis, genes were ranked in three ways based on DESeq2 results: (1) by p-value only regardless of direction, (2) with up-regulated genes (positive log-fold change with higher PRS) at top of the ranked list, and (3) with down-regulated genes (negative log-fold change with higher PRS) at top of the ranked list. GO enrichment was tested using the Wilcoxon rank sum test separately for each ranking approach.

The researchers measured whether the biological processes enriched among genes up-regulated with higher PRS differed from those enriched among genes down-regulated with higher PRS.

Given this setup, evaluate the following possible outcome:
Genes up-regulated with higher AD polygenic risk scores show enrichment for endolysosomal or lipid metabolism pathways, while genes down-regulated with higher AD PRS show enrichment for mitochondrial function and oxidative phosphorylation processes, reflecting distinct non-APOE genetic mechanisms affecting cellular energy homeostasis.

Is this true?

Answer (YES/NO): YES